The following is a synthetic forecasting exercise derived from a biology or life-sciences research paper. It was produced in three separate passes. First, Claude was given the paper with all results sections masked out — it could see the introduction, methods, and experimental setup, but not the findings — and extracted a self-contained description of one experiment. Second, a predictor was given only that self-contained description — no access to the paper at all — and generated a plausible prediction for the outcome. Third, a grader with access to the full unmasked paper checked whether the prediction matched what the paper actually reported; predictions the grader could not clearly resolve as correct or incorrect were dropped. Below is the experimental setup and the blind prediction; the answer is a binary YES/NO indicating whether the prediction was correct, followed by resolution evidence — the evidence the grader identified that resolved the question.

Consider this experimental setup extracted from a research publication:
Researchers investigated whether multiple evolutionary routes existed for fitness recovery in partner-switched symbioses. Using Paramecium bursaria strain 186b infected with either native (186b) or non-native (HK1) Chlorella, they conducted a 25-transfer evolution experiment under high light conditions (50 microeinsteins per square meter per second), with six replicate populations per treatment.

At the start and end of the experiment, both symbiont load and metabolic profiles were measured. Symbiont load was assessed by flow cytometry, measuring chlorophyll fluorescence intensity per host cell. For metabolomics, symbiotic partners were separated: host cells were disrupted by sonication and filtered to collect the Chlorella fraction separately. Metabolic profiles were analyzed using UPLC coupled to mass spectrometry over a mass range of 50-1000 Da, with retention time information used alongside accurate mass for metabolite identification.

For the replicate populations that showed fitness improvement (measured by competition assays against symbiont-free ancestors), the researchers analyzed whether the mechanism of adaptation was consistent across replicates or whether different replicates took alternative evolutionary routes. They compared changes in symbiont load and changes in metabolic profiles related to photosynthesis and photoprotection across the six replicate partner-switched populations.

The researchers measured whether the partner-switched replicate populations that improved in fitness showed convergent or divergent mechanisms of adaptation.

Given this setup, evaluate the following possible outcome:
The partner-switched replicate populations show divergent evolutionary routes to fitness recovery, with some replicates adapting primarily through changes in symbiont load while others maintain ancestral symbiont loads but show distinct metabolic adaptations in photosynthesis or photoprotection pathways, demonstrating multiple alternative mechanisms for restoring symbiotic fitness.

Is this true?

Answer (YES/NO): NO